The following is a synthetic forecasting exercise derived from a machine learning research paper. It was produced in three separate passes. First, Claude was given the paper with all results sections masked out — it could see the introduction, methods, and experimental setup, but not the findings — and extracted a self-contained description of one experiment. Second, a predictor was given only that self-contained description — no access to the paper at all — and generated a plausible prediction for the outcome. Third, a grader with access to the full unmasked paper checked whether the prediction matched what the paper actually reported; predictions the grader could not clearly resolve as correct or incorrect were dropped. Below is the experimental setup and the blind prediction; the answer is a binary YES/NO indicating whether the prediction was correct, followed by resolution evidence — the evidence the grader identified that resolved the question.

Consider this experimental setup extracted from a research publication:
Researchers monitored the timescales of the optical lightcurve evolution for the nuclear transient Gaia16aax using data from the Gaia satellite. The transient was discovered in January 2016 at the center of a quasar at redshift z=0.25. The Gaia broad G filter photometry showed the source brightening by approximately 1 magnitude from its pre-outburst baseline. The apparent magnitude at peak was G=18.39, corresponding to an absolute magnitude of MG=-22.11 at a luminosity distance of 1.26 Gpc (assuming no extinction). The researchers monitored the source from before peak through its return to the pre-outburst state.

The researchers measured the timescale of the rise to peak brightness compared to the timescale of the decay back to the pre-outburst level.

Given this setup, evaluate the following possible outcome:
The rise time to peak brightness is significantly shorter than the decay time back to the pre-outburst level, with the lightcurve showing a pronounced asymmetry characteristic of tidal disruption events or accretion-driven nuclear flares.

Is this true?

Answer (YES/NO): YES